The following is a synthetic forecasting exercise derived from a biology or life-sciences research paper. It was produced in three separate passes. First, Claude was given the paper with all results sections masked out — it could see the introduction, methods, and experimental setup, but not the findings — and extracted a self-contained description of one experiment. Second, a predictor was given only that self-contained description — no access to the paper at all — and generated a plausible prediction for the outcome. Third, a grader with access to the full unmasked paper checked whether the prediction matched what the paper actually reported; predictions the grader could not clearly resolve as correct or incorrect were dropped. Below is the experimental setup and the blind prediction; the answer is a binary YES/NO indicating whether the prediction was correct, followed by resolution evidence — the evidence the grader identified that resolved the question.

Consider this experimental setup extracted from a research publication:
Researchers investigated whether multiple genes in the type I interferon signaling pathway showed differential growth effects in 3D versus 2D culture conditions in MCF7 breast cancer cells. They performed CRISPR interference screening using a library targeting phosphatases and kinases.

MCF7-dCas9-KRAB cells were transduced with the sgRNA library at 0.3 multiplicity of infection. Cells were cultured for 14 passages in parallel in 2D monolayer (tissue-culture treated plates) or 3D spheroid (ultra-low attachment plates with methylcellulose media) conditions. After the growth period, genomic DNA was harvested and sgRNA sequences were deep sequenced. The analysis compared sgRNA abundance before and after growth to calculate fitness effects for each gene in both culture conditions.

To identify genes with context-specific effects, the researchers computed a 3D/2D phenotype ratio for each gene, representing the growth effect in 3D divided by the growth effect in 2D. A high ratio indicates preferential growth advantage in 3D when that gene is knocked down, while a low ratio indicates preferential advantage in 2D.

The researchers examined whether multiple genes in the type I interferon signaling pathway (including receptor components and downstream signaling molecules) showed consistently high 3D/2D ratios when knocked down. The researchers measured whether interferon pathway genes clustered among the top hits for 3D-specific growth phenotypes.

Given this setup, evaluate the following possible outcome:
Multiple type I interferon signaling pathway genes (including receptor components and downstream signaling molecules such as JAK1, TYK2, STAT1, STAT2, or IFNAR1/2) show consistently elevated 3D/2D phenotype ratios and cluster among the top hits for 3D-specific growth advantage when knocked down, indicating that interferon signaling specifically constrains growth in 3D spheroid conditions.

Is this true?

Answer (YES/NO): YES